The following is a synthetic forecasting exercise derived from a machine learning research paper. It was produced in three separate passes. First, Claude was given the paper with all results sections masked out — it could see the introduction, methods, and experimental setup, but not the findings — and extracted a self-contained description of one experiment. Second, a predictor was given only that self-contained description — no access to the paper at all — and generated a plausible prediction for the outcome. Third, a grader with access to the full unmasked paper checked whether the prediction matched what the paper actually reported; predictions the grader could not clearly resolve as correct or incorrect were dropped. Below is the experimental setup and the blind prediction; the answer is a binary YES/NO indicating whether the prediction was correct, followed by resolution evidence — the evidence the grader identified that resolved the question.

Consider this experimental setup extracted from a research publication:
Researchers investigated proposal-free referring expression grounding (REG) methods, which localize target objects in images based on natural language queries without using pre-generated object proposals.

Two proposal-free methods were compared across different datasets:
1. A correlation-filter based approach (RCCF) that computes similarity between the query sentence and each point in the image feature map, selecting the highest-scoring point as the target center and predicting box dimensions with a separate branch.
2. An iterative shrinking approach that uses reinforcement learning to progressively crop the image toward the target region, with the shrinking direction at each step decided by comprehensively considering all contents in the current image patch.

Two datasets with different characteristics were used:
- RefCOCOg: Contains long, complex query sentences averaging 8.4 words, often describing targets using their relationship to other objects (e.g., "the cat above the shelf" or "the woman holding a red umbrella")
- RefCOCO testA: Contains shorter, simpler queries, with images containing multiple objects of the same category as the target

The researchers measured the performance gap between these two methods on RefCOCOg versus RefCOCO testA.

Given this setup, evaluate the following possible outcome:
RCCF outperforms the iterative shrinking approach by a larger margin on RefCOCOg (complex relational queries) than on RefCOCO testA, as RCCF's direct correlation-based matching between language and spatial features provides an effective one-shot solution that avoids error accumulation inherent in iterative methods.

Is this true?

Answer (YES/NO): NO